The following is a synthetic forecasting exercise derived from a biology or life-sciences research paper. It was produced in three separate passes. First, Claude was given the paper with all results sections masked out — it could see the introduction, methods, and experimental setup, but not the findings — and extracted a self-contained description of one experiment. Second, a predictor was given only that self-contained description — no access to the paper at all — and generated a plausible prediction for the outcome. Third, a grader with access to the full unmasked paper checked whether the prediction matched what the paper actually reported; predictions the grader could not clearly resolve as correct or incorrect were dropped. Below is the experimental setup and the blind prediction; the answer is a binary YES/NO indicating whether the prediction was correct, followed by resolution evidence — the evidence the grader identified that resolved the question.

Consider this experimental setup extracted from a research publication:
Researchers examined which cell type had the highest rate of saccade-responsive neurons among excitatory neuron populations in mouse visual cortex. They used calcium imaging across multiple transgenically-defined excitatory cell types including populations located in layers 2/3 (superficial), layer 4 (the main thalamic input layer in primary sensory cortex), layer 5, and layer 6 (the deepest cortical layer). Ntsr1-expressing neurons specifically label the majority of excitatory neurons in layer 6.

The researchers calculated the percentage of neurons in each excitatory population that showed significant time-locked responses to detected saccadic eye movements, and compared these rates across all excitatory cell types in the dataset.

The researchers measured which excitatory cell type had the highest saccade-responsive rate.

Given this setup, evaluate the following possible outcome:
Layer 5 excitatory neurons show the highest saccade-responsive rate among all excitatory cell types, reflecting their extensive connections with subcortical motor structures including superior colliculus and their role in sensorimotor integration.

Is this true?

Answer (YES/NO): NO